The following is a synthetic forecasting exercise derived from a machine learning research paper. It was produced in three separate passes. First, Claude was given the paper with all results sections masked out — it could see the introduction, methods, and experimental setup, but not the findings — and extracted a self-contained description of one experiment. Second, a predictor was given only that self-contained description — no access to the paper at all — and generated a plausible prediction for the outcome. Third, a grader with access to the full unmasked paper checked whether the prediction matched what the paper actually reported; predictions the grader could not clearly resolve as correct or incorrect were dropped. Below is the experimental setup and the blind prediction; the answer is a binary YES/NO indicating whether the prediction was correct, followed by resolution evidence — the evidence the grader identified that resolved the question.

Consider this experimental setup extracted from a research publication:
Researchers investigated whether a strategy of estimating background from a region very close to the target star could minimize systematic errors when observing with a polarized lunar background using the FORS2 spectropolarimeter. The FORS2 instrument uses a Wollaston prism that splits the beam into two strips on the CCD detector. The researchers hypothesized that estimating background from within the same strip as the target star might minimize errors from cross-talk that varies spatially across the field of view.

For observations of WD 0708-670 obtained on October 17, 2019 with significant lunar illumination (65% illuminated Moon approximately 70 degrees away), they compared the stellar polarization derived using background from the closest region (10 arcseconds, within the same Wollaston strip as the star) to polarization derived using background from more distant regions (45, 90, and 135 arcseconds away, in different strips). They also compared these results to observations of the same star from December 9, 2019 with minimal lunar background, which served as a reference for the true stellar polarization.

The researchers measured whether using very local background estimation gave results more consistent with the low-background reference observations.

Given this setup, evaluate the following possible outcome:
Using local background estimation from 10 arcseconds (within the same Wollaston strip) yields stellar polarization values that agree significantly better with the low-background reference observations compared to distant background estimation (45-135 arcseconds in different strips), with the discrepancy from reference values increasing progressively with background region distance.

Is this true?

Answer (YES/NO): NO